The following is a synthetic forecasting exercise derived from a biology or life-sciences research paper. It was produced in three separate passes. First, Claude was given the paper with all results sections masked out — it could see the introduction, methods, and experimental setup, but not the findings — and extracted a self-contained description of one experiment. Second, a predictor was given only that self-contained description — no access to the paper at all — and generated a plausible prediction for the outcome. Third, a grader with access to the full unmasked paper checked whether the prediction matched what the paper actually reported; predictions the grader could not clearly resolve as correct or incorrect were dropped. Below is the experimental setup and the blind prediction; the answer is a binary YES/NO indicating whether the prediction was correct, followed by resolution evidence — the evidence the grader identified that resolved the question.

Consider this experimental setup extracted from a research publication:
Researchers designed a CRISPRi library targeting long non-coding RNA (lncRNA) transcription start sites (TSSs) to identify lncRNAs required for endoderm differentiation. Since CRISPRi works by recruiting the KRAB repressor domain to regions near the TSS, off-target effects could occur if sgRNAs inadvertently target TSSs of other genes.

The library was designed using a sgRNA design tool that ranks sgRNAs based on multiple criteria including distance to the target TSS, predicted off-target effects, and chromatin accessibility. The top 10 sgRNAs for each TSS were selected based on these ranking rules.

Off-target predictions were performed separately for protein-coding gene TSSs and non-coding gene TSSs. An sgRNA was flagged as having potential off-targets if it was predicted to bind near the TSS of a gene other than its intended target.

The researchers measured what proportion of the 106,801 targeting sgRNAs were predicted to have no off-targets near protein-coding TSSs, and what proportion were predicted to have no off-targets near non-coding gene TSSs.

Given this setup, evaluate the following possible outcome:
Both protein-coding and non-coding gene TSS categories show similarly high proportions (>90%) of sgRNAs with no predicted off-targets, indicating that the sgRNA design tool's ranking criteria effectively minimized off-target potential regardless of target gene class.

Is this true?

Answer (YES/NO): NO